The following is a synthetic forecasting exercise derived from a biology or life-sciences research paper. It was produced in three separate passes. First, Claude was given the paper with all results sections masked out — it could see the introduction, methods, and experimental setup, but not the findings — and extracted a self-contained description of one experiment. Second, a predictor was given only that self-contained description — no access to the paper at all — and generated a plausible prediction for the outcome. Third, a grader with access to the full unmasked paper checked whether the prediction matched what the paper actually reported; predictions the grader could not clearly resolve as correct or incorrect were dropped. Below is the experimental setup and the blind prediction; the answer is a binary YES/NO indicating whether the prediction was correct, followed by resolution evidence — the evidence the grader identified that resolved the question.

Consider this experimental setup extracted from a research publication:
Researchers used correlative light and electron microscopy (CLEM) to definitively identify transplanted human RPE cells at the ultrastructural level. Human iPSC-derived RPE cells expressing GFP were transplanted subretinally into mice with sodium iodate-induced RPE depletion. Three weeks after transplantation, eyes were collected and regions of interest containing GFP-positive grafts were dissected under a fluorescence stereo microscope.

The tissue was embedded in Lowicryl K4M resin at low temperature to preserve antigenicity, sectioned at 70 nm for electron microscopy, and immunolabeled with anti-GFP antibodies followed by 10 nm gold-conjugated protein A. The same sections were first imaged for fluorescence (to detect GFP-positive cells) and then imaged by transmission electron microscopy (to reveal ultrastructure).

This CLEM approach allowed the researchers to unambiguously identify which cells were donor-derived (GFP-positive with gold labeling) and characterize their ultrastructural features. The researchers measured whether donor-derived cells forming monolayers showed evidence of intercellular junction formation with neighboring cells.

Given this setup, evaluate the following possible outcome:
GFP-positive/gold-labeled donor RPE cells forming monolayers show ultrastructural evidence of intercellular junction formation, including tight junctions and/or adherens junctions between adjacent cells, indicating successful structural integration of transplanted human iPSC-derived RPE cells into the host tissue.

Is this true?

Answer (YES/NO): YES